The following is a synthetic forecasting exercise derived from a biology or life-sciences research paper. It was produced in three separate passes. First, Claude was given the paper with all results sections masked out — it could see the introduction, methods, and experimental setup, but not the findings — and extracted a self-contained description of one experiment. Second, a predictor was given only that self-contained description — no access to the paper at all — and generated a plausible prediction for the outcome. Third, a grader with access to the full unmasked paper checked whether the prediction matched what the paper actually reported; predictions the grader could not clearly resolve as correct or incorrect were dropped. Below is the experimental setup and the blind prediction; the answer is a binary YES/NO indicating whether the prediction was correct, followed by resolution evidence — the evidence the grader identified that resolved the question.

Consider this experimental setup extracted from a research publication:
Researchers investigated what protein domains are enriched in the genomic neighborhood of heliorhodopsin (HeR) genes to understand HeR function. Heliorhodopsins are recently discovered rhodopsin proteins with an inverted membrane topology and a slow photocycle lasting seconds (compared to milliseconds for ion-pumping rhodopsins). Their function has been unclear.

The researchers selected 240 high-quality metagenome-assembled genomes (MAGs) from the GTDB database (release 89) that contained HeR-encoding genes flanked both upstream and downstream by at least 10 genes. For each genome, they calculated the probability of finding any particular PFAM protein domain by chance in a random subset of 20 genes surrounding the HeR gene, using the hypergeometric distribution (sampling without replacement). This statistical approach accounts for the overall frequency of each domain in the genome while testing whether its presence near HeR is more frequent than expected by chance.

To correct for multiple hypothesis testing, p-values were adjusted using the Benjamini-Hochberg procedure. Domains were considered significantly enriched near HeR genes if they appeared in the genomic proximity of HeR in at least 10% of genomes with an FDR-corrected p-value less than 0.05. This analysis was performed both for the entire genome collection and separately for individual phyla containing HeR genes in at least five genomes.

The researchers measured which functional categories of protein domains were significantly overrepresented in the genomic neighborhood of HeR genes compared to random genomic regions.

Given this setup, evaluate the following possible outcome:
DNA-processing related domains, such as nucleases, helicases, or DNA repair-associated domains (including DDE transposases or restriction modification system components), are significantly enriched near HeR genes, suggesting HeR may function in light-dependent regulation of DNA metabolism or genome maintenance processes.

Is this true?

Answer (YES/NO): NO